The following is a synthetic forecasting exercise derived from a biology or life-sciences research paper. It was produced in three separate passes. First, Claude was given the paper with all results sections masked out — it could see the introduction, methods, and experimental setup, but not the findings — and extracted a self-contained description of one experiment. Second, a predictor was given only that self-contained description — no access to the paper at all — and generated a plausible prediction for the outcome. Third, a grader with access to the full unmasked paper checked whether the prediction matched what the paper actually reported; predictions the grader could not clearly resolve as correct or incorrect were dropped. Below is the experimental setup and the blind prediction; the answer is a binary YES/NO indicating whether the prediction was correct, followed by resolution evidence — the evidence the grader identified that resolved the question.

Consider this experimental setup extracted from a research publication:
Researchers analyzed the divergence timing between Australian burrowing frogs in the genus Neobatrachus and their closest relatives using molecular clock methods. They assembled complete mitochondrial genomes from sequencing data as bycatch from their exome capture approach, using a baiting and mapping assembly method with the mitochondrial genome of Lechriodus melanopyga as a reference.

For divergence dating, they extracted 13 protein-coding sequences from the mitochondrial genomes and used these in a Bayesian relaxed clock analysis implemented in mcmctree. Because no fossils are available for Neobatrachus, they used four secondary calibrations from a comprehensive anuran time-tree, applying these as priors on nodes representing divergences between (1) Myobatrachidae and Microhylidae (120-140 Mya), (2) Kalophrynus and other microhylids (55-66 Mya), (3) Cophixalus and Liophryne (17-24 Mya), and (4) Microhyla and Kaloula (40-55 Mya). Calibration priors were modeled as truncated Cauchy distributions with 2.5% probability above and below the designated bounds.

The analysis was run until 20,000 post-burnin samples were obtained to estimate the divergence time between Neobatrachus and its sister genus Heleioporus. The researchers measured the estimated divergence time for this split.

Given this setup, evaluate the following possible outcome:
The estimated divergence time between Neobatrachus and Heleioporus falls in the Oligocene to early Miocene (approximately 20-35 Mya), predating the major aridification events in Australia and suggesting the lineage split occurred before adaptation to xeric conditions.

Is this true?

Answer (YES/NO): NO